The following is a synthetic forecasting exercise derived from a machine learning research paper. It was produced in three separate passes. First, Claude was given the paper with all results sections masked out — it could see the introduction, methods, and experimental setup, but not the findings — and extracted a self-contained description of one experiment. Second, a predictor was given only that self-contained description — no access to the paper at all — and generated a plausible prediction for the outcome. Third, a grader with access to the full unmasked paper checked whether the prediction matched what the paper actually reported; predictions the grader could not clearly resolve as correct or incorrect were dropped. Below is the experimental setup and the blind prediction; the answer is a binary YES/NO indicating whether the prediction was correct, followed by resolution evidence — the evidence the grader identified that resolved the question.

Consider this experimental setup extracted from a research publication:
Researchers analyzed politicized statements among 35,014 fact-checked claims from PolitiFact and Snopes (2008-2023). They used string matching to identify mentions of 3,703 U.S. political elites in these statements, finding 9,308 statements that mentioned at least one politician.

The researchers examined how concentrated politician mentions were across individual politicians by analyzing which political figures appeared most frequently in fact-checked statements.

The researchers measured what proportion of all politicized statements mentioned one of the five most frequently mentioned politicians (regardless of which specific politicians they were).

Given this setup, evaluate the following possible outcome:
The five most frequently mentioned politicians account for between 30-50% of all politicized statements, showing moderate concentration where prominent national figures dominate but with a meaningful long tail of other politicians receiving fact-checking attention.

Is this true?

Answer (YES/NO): YES